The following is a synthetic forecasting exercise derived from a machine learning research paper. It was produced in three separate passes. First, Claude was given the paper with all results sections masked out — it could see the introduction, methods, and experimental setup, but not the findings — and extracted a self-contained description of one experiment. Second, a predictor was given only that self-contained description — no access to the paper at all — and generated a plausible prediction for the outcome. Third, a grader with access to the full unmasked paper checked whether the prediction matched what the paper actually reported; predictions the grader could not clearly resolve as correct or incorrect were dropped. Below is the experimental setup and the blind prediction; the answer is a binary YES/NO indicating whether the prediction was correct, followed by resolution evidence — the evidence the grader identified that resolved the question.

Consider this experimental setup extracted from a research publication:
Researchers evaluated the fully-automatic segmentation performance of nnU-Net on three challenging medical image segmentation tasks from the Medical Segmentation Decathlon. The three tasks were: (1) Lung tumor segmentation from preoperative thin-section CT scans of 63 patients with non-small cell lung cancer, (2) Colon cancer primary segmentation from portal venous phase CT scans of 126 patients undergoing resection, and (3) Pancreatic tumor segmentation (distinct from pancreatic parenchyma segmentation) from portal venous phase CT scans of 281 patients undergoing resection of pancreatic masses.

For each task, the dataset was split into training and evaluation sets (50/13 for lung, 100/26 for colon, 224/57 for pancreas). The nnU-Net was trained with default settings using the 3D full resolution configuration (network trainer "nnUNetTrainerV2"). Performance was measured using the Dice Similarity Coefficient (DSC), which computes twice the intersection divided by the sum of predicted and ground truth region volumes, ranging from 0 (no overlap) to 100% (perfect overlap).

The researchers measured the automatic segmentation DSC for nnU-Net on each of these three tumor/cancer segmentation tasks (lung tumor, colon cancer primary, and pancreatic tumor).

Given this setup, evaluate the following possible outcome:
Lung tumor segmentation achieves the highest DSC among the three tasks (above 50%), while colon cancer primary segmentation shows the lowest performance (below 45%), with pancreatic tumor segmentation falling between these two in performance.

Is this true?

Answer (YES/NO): YES